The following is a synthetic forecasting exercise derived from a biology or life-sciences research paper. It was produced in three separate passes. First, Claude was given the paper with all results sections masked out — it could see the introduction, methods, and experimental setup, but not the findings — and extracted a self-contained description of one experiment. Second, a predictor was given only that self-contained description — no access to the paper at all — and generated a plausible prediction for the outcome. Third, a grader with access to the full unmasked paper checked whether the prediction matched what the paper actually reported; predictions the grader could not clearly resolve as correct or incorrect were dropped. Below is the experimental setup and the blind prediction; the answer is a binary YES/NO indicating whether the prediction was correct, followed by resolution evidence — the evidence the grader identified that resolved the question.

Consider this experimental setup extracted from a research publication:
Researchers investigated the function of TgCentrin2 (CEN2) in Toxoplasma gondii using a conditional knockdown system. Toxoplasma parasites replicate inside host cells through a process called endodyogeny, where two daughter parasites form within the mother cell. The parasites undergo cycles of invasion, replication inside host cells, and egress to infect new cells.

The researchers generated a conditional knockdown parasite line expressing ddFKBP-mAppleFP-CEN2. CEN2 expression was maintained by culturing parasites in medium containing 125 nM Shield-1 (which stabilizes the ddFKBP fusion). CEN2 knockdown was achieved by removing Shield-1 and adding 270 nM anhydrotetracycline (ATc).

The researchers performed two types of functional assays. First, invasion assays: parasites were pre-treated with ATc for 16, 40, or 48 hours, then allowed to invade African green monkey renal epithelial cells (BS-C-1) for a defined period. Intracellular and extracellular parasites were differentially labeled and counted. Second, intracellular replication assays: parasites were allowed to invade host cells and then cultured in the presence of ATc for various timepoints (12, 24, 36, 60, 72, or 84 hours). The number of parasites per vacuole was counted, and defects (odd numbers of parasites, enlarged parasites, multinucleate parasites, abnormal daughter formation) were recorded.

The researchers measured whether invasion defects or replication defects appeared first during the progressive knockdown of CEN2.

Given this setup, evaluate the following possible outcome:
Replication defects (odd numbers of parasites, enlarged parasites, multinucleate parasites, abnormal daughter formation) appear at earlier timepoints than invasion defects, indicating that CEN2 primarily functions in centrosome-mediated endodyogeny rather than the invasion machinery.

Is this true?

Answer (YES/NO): NO